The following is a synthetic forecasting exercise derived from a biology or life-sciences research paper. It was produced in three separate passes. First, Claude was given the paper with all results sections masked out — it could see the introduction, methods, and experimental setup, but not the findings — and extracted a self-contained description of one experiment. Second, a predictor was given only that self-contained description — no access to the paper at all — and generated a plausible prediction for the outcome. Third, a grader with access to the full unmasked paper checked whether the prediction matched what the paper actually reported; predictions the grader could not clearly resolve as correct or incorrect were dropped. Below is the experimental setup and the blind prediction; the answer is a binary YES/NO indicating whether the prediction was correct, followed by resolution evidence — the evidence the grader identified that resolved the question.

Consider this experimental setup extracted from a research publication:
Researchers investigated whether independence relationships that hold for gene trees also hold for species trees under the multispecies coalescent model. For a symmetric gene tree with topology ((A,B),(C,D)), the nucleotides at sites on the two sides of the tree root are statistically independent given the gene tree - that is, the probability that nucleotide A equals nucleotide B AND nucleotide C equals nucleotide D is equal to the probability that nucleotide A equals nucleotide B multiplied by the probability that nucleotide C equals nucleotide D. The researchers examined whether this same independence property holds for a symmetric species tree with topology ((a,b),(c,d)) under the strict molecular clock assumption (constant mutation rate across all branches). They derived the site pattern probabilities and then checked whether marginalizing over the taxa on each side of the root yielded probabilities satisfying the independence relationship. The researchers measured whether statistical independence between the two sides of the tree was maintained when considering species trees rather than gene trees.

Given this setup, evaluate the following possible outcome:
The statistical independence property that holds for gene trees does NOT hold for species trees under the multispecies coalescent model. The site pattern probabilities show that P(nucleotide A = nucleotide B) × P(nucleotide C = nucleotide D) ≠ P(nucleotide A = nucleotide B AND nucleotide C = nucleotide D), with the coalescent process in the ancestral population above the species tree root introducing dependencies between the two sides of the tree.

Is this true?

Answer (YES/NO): YES